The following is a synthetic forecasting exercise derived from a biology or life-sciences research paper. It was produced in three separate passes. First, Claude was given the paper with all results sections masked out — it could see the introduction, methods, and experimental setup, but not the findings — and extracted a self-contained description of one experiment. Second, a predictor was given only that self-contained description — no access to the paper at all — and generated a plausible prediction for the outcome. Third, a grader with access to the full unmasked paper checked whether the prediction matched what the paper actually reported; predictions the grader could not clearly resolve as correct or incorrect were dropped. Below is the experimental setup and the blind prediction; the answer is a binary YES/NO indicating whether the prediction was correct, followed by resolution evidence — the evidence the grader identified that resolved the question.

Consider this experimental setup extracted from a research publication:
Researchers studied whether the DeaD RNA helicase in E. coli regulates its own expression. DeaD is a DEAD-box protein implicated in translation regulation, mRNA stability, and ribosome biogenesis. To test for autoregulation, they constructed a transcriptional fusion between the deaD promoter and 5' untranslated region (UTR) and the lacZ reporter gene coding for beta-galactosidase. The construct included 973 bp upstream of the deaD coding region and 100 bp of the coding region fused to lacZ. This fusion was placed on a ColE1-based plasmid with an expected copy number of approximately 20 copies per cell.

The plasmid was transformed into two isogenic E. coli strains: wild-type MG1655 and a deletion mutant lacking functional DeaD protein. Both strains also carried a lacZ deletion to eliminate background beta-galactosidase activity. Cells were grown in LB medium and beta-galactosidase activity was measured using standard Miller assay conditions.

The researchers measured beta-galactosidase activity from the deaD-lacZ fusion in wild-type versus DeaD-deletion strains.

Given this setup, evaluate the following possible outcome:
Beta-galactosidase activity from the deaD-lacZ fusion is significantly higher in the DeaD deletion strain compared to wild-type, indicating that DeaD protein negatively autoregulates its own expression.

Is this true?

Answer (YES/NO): YES